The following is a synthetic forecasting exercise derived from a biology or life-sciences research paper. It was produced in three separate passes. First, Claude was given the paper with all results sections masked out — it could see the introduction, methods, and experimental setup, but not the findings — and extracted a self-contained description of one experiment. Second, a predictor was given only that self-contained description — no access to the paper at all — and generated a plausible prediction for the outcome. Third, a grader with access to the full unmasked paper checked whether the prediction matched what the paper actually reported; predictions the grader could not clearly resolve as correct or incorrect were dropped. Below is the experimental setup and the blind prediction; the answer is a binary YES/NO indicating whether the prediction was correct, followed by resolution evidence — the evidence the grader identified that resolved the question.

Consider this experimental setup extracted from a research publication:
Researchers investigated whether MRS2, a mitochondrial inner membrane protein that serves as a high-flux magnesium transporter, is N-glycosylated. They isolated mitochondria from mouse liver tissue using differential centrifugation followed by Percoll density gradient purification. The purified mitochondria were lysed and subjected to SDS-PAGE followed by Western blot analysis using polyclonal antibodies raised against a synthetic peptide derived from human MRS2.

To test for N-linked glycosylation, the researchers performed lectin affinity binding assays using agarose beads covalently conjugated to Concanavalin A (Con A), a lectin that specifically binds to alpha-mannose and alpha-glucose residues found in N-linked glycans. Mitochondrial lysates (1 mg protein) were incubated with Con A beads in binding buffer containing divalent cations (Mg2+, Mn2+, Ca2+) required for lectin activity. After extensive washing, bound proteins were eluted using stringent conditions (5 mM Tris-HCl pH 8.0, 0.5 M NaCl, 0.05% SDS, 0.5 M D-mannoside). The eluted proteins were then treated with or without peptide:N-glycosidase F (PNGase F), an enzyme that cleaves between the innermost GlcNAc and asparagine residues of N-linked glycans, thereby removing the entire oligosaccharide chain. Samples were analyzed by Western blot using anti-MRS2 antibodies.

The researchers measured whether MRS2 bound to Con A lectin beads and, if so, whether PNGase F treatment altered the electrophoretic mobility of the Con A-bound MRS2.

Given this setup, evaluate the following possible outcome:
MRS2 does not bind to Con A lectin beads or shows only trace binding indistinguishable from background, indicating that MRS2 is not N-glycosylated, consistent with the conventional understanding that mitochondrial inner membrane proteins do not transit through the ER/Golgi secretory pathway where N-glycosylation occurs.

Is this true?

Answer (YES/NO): NO